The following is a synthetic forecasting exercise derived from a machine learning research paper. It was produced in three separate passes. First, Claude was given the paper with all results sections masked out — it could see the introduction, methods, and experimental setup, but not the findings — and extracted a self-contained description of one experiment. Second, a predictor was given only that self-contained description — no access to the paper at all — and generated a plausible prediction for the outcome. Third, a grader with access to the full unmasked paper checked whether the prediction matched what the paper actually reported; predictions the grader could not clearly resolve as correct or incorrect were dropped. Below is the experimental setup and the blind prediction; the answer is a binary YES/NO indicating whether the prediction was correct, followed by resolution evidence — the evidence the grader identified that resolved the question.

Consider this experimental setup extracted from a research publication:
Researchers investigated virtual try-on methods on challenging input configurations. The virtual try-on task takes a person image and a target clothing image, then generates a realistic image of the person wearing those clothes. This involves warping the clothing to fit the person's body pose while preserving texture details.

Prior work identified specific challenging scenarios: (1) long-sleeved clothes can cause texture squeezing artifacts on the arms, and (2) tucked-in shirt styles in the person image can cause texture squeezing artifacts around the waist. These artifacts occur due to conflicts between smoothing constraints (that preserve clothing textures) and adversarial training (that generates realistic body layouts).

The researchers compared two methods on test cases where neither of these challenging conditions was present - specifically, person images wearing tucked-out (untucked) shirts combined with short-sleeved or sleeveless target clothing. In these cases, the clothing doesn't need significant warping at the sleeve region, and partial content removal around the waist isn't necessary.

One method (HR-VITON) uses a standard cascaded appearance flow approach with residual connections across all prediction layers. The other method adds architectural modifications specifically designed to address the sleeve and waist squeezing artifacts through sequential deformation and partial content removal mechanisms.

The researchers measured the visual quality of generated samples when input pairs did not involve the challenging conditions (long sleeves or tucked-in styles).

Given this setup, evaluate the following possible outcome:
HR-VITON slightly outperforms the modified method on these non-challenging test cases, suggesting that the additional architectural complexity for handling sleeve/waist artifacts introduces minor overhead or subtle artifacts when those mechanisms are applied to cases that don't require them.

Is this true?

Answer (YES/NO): NO